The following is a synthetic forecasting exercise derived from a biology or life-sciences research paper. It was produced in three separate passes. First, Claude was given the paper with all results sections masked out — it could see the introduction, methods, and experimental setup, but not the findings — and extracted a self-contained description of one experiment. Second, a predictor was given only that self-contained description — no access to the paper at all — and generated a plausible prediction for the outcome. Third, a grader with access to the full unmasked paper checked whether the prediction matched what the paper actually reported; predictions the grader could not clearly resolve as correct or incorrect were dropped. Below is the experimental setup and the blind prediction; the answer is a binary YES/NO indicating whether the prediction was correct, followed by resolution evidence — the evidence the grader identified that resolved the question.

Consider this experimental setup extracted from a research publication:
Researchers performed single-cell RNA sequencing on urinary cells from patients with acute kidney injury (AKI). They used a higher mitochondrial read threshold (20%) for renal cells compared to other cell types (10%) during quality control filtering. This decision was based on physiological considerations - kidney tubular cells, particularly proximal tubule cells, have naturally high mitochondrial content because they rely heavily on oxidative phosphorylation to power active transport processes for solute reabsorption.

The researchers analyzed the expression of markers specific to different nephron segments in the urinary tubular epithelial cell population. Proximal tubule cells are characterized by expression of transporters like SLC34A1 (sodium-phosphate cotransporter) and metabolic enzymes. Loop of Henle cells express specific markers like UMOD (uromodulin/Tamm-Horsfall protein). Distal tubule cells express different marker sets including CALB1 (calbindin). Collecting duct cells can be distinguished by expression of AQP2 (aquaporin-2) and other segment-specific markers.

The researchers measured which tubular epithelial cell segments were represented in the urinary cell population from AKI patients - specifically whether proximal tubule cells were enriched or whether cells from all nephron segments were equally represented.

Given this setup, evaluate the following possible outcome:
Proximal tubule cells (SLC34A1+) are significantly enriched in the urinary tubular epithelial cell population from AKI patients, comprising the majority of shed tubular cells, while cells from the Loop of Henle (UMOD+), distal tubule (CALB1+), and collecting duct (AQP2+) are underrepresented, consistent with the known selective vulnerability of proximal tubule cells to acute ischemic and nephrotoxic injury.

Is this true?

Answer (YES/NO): NO